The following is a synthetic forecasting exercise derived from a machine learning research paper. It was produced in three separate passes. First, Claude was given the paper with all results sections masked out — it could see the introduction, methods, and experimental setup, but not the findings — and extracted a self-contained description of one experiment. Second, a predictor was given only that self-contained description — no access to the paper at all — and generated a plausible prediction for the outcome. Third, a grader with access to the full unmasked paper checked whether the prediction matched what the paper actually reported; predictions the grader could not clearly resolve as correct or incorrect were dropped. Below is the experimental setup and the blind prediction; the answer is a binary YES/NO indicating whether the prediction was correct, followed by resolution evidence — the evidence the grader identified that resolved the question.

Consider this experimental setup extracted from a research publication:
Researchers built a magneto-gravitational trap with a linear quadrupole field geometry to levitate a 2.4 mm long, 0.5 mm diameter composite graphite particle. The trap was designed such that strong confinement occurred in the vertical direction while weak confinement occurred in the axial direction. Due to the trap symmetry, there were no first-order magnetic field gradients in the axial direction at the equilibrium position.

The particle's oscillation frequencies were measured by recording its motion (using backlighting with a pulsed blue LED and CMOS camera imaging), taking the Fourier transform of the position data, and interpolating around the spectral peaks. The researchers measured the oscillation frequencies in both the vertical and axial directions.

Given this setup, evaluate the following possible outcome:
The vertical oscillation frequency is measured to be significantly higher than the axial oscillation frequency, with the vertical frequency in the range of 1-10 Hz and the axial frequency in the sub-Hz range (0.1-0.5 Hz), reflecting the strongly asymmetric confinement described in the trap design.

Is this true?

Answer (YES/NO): NO